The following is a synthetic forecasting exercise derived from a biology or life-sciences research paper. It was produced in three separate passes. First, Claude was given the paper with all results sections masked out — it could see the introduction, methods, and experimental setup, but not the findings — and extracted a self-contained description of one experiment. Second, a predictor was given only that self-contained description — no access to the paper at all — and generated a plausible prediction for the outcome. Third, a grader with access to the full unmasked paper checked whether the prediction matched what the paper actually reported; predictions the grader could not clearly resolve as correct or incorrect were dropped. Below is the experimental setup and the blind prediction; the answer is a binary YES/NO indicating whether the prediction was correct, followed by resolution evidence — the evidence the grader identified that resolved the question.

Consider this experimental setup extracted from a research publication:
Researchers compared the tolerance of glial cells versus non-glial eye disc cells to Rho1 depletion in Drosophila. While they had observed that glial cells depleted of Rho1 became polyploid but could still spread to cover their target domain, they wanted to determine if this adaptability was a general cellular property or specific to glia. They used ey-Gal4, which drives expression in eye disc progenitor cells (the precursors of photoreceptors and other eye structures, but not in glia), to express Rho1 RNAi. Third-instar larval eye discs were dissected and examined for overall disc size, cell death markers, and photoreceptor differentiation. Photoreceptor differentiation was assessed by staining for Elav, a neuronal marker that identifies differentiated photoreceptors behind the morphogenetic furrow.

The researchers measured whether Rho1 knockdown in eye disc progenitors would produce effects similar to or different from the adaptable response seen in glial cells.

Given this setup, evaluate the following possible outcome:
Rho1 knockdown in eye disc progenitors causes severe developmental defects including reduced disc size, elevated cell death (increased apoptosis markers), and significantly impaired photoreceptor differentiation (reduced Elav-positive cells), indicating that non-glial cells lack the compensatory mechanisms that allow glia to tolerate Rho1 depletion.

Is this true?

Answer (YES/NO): YES